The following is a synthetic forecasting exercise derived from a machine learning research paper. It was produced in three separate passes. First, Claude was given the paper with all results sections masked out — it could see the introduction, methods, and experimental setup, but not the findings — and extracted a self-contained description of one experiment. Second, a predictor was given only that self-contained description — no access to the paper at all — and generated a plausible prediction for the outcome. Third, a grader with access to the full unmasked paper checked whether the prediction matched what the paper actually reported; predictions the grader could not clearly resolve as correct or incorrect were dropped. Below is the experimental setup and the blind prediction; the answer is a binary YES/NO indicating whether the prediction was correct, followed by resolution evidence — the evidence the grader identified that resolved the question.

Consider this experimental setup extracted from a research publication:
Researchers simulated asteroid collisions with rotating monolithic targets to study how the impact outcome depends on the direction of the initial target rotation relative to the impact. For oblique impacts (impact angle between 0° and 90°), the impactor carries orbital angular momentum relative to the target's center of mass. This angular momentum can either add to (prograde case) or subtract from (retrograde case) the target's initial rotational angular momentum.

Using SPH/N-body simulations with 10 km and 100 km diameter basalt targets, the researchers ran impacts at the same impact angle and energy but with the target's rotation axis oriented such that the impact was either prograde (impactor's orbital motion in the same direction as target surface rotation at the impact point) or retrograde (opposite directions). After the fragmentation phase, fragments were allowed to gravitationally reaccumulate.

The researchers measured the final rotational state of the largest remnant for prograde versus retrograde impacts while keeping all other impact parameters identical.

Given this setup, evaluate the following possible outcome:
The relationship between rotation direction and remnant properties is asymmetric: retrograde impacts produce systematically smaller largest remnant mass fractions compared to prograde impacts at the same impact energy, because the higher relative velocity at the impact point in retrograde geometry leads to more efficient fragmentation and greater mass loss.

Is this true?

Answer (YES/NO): NO